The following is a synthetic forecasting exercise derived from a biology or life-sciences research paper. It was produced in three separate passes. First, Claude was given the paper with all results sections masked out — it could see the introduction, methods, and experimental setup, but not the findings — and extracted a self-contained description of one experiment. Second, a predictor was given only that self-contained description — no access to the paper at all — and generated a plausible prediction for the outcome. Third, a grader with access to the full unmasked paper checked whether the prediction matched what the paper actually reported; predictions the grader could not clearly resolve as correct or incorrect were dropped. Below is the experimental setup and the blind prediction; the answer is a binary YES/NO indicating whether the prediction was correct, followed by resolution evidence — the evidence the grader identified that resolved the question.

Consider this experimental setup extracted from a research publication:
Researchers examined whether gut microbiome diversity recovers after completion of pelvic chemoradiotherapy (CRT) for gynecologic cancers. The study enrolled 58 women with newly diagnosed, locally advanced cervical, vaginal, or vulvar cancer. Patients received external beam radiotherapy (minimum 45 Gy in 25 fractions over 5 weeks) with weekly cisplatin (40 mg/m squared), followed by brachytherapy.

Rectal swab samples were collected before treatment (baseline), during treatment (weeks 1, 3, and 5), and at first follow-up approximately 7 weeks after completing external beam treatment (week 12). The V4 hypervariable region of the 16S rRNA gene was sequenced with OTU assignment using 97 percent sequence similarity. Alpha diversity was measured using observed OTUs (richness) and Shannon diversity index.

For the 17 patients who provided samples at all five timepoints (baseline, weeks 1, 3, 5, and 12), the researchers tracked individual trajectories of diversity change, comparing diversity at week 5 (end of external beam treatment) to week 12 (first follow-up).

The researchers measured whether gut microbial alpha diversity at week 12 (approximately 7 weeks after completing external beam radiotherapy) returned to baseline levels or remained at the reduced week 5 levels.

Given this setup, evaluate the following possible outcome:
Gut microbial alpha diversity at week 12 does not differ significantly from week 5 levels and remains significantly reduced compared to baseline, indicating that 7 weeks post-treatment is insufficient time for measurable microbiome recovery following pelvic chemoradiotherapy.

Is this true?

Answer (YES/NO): NO